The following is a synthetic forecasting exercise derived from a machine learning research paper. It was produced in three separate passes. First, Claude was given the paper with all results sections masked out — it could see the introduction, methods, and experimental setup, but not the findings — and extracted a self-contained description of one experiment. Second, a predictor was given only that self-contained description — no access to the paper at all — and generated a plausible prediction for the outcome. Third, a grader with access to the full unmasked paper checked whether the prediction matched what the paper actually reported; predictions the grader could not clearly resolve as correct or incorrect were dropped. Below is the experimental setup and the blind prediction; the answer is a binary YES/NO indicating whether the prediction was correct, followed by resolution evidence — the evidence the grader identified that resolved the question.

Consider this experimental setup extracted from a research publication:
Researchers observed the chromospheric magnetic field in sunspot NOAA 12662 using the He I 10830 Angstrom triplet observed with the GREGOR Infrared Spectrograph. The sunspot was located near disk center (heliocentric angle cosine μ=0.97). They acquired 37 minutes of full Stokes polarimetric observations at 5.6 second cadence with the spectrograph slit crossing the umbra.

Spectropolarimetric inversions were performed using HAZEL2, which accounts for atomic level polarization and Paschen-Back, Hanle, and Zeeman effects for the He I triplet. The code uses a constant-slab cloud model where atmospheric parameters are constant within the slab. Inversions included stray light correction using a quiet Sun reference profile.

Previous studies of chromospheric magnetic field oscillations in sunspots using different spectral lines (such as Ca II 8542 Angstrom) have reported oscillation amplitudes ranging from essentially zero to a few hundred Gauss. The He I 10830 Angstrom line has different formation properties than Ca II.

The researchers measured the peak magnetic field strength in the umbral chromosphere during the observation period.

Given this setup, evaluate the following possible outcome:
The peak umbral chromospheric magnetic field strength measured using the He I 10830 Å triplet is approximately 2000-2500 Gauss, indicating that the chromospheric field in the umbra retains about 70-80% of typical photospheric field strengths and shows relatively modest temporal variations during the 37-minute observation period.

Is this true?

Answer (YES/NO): NO